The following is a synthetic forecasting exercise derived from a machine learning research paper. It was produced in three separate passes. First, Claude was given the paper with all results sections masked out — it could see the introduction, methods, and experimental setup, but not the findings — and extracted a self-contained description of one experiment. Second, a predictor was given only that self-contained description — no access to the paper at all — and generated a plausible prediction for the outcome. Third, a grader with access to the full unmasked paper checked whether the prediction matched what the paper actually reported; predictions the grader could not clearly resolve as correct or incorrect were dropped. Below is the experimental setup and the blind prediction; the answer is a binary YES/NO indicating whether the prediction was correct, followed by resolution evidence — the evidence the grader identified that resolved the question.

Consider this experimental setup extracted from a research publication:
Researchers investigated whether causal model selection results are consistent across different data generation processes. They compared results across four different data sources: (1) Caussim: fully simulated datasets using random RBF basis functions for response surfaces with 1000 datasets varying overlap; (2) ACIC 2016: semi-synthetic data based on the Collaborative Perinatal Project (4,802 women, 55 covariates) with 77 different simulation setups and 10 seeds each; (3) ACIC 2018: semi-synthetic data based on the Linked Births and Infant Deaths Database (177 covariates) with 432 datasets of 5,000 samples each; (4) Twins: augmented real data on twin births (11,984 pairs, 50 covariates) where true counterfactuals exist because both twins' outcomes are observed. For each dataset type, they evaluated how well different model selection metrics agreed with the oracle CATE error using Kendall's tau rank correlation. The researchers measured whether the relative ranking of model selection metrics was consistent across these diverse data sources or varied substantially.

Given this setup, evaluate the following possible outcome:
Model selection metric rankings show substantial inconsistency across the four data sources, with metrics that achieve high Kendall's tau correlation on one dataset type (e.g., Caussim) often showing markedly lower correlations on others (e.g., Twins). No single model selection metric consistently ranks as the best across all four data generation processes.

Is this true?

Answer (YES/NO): NO